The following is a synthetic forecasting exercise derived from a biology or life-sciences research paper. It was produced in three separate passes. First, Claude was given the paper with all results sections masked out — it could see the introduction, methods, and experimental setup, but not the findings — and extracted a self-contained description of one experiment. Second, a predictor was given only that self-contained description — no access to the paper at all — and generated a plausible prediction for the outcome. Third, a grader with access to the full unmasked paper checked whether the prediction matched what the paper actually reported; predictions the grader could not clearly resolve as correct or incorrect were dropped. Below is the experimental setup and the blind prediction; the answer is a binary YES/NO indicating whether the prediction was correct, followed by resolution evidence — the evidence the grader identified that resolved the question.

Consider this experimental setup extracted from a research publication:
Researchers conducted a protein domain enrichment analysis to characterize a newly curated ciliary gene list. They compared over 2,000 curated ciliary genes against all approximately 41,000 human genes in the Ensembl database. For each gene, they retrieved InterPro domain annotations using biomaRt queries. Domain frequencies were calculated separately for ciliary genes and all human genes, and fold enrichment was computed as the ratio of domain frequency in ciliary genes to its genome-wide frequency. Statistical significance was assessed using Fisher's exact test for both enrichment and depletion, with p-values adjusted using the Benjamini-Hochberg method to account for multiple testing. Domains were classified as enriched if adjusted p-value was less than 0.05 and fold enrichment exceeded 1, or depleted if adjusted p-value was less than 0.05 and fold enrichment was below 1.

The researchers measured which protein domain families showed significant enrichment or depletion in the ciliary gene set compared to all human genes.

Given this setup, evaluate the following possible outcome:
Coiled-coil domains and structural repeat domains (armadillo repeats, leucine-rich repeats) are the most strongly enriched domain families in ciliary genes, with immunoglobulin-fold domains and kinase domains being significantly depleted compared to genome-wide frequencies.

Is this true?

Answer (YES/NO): NO